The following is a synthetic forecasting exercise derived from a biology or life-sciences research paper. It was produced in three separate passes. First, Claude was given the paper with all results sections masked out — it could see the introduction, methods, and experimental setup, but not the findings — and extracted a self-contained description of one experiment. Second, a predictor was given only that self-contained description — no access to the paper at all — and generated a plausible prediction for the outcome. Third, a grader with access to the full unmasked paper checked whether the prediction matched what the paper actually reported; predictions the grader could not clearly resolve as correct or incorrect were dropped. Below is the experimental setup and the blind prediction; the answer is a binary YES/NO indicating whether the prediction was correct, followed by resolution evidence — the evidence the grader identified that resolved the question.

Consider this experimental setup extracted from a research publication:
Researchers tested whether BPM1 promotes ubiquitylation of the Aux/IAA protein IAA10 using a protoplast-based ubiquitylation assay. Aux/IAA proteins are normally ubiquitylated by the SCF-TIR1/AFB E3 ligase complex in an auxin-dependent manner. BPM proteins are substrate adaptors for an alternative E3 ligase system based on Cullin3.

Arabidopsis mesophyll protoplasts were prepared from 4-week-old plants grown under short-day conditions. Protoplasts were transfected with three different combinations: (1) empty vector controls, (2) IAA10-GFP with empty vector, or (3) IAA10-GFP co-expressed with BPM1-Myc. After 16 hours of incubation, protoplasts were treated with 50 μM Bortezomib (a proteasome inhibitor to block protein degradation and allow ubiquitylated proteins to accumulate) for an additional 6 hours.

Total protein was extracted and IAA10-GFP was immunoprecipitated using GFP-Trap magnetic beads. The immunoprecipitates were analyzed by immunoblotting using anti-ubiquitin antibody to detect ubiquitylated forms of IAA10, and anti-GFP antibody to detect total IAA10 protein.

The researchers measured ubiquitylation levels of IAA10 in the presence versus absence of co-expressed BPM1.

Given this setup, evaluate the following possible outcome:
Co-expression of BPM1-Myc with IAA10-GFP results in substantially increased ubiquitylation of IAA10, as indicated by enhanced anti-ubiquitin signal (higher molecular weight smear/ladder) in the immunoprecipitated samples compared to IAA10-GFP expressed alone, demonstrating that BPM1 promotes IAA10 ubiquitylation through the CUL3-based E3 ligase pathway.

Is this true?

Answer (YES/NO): YES